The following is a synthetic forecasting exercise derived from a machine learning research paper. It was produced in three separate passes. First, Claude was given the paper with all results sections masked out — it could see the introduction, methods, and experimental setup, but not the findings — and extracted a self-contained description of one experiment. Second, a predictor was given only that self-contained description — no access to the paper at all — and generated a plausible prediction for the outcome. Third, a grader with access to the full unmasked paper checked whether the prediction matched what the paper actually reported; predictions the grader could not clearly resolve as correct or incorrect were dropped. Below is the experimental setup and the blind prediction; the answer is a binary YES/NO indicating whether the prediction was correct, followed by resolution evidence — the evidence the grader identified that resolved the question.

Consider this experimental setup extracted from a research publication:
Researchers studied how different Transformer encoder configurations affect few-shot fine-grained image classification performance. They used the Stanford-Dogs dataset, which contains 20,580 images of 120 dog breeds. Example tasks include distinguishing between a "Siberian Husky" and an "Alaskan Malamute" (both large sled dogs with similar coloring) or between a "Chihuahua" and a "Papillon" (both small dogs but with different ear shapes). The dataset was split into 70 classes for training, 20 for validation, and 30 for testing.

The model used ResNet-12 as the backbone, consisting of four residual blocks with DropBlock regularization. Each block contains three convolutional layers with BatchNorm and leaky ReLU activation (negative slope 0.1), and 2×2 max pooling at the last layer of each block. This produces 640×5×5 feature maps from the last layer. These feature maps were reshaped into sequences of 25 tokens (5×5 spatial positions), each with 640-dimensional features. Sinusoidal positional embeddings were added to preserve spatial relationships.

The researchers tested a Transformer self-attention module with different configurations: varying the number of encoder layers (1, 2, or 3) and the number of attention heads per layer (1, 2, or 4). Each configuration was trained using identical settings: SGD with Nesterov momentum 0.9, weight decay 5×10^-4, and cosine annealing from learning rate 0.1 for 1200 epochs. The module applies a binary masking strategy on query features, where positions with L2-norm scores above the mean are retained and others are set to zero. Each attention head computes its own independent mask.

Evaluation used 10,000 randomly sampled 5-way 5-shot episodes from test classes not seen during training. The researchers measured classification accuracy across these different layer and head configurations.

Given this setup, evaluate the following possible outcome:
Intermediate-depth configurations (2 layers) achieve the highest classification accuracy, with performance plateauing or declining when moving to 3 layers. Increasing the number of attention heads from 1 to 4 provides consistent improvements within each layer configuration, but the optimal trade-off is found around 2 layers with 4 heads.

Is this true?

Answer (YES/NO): NO